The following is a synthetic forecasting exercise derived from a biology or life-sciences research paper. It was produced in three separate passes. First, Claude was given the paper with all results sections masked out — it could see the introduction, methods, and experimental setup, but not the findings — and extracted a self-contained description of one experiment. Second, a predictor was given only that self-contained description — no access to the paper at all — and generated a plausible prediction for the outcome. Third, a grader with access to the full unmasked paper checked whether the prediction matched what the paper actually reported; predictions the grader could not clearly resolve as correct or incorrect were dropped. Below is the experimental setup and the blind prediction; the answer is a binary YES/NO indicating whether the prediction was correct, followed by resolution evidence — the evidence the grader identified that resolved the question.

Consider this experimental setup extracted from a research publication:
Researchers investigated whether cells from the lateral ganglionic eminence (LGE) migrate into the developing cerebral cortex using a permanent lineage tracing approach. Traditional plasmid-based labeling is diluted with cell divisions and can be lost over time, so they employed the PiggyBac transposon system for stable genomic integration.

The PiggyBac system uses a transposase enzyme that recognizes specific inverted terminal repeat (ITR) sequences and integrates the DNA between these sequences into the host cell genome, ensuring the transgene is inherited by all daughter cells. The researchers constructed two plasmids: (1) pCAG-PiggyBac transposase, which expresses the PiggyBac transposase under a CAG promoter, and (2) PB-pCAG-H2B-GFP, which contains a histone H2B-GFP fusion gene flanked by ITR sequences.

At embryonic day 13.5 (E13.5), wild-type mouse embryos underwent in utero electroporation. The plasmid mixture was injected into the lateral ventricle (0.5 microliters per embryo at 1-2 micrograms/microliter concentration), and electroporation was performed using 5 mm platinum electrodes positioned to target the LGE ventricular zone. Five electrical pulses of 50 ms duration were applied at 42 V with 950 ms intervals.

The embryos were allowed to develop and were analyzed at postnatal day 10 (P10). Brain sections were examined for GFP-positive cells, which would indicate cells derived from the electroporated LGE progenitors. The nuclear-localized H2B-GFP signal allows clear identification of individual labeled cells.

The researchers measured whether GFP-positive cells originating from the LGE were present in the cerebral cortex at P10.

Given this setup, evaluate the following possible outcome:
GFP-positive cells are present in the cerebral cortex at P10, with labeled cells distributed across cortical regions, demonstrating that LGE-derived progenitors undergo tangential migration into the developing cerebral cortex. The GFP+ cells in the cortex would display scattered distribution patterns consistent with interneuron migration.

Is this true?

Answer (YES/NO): NO